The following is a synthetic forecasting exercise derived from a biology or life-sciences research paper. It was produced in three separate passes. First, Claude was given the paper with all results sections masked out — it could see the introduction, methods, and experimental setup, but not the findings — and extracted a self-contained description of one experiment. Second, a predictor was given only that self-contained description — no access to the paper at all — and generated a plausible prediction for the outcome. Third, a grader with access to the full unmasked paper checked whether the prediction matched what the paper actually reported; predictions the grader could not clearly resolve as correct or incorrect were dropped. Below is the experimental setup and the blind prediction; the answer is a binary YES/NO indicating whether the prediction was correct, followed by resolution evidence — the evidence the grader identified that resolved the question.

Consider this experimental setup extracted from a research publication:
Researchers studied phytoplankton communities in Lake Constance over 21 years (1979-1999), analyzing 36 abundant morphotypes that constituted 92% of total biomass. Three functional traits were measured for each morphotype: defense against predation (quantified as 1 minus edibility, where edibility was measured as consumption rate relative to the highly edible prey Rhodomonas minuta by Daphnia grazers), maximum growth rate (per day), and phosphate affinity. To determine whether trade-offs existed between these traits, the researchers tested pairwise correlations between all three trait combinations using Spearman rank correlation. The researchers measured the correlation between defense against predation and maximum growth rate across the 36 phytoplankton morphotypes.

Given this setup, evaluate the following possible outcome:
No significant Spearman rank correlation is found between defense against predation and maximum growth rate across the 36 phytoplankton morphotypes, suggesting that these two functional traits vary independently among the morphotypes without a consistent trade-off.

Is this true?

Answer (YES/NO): NO